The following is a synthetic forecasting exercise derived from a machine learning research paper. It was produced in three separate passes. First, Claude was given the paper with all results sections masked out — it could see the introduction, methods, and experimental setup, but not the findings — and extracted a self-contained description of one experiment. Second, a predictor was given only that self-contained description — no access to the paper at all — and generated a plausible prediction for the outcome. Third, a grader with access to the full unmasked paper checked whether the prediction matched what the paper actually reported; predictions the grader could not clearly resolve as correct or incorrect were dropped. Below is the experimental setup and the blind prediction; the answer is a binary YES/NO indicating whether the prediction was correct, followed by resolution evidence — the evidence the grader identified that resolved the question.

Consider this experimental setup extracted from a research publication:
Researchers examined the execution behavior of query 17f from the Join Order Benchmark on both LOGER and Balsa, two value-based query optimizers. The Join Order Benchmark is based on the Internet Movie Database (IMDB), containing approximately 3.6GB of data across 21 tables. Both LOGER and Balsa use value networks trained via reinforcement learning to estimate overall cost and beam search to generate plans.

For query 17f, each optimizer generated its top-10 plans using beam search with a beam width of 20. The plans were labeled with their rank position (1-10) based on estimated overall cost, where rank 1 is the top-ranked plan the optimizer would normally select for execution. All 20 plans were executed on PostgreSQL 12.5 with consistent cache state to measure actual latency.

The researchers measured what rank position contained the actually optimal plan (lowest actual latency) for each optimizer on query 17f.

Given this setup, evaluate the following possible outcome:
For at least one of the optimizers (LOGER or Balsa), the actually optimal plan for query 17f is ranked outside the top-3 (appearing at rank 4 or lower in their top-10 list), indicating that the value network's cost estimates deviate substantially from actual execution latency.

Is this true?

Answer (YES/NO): YES